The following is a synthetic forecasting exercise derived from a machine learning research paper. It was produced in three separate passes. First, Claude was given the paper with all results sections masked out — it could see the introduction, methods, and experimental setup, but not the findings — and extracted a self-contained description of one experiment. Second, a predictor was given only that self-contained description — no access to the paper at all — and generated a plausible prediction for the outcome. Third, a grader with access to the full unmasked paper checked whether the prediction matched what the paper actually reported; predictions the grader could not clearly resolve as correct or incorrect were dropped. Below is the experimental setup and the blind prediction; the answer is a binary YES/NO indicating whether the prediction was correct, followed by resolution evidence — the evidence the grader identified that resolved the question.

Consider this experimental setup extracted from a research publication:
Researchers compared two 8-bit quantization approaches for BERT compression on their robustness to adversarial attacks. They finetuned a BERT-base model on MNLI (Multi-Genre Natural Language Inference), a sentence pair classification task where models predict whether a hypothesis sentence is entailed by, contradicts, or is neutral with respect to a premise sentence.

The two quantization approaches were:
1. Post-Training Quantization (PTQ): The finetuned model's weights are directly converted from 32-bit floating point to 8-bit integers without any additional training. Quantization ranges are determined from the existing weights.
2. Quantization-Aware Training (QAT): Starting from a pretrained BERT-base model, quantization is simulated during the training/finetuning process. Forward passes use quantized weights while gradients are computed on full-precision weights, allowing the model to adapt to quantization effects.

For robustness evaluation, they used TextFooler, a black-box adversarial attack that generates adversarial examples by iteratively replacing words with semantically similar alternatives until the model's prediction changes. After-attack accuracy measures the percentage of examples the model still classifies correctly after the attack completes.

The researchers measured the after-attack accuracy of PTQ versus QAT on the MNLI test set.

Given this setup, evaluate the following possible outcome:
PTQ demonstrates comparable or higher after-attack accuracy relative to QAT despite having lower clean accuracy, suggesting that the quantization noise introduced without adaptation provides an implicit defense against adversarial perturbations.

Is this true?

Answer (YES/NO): YES